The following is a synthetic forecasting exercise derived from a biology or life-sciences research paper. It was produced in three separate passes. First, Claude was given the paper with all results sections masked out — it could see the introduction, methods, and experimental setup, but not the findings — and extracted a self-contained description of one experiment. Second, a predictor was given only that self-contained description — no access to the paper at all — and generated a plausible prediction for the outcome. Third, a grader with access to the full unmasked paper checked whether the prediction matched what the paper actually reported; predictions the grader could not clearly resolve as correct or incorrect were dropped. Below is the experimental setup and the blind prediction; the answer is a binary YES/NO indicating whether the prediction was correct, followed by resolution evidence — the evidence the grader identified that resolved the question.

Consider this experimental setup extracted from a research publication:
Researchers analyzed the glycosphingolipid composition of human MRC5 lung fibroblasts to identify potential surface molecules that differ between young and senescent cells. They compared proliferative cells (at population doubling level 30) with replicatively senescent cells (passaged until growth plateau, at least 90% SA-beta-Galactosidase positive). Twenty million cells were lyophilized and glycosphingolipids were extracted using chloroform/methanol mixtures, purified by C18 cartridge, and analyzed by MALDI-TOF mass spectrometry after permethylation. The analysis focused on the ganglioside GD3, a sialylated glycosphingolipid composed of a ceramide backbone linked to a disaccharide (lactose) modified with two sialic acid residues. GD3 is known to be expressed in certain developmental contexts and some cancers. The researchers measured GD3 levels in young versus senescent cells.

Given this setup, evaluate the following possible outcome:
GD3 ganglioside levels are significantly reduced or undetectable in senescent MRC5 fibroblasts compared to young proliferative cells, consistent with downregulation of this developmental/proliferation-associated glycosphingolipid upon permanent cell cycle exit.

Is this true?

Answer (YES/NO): NO